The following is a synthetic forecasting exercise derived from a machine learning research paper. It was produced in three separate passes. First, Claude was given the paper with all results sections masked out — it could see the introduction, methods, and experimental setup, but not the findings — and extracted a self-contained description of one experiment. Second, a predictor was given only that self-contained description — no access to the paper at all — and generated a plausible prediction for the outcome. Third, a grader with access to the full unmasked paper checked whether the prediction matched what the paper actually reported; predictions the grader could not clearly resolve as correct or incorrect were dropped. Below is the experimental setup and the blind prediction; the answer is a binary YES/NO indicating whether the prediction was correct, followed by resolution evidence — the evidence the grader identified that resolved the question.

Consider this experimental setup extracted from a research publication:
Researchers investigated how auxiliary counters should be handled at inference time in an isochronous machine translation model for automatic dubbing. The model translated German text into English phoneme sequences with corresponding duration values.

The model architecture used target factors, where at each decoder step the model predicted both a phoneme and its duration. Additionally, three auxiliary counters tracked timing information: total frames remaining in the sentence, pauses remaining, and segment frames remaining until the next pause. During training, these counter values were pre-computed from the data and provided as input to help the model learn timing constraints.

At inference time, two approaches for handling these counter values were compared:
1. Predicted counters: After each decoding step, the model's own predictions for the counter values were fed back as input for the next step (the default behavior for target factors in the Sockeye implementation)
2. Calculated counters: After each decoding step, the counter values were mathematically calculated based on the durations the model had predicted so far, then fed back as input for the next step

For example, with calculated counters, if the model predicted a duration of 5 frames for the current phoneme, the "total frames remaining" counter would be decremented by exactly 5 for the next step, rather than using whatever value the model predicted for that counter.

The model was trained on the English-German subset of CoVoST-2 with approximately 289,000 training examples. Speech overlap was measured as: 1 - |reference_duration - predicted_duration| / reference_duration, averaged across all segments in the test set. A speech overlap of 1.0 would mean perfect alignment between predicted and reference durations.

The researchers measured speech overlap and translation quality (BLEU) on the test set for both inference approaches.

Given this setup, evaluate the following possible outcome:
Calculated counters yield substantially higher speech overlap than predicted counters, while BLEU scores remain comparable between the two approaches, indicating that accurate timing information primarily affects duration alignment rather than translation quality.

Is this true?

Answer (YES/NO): YES